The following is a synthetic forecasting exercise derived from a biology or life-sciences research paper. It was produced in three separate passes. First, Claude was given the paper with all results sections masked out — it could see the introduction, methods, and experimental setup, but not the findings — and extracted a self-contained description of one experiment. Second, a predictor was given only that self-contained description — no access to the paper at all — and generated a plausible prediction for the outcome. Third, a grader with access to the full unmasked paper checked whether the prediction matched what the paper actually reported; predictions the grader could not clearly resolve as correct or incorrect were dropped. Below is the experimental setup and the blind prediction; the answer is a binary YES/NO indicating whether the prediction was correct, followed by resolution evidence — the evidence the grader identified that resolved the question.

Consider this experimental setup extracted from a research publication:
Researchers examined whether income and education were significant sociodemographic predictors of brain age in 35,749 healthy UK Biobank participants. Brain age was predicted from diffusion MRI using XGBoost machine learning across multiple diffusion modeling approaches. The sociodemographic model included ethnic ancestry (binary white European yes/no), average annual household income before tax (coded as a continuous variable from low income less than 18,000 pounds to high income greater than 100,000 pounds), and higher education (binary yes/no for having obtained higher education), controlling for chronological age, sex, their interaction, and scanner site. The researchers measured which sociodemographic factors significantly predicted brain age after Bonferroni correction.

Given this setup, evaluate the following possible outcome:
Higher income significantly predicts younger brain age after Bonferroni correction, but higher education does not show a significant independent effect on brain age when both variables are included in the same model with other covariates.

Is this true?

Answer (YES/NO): NO